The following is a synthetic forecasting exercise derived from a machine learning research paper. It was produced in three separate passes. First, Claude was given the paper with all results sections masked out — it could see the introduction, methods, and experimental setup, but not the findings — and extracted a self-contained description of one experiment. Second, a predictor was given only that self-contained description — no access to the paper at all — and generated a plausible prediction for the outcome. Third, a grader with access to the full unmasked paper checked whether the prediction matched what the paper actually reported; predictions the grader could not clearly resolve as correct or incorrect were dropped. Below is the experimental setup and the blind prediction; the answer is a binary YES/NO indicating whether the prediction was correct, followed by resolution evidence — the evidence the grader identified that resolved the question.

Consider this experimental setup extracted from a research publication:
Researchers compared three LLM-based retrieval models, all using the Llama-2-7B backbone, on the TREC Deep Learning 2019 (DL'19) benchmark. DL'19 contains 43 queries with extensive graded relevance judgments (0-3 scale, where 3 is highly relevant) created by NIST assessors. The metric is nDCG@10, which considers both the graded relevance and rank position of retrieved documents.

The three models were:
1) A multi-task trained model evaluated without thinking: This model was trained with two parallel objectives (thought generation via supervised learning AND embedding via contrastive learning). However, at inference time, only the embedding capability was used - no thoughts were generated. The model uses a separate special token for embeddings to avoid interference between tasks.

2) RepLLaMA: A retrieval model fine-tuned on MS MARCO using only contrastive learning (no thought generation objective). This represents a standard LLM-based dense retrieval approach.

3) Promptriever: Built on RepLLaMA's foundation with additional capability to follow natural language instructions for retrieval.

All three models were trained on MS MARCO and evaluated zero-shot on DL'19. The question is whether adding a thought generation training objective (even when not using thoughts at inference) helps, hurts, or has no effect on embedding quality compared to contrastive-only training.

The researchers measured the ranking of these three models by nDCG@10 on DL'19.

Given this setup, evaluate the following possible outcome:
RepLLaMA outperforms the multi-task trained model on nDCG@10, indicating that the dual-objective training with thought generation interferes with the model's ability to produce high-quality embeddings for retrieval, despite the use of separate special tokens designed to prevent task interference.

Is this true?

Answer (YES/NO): NO